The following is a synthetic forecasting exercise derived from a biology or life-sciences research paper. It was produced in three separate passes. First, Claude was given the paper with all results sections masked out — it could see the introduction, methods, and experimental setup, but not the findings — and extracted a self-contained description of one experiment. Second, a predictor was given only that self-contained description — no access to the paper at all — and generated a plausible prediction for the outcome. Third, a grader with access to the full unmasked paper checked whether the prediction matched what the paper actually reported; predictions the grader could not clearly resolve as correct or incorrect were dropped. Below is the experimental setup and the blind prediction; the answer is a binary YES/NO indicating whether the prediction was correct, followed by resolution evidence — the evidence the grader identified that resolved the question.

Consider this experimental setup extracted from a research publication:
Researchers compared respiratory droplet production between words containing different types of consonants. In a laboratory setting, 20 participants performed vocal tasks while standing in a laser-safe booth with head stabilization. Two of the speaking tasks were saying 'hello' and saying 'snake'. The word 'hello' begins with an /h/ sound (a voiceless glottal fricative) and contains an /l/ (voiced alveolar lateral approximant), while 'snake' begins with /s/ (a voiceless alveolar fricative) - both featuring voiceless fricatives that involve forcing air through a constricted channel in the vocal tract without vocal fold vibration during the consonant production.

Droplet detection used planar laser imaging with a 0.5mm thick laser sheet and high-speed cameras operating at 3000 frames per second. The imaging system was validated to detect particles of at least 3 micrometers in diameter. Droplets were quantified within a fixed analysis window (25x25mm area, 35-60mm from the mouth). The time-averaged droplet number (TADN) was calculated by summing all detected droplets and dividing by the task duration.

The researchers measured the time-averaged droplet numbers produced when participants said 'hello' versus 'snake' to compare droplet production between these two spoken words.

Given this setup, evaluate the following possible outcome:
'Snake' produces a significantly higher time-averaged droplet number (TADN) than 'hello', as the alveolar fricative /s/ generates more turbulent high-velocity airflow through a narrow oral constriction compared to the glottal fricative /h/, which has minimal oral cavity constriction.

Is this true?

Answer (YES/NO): NO